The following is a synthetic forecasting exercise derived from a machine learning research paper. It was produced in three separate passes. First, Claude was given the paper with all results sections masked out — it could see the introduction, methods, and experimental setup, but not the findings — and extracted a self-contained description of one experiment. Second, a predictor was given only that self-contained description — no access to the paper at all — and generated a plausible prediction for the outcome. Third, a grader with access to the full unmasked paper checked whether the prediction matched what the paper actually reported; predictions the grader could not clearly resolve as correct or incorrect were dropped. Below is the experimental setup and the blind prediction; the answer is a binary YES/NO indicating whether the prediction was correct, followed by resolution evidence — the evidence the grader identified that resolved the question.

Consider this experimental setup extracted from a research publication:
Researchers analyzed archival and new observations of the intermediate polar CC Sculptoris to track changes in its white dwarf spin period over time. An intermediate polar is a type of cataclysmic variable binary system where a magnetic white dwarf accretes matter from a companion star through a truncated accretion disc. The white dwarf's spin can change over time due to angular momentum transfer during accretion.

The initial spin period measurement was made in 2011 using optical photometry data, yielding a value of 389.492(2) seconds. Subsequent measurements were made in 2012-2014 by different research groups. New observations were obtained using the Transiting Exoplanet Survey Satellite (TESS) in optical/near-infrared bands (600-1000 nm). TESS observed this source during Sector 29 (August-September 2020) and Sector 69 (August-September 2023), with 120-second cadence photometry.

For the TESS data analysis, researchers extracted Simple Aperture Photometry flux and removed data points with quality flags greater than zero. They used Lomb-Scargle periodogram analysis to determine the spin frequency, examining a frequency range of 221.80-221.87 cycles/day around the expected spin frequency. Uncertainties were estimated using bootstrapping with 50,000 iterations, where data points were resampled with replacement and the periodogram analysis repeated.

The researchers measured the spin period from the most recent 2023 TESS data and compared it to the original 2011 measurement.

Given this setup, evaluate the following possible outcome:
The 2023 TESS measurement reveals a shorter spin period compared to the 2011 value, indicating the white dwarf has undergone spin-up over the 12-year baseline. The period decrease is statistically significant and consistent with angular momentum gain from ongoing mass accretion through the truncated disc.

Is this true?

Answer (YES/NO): YES